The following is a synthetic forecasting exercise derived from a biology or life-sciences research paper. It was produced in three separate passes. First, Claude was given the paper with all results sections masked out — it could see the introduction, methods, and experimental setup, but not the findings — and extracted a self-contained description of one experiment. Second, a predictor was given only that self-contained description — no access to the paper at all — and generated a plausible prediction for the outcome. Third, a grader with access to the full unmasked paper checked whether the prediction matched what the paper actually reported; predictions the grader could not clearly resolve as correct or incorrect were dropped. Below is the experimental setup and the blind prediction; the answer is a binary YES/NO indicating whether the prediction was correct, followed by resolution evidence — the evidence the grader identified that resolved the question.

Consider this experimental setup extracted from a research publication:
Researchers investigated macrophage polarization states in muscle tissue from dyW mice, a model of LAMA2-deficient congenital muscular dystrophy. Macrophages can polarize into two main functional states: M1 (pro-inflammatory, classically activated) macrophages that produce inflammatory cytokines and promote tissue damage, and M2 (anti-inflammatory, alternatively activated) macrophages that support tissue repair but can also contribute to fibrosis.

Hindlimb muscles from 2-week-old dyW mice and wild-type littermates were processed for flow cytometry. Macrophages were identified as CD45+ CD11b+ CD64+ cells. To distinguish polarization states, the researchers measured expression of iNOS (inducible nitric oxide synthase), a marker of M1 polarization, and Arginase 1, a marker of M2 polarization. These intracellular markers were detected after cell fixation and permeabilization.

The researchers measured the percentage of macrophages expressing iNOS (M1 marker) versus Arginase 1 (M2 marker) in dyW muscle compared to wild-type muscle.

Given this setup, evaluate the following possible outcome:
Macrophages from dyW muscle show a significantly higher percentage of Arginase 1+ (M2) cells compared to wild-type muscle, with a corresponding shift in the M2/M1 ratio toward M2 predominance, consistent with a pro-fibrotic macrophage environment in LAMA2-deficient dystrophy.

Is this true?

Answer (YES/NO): NO